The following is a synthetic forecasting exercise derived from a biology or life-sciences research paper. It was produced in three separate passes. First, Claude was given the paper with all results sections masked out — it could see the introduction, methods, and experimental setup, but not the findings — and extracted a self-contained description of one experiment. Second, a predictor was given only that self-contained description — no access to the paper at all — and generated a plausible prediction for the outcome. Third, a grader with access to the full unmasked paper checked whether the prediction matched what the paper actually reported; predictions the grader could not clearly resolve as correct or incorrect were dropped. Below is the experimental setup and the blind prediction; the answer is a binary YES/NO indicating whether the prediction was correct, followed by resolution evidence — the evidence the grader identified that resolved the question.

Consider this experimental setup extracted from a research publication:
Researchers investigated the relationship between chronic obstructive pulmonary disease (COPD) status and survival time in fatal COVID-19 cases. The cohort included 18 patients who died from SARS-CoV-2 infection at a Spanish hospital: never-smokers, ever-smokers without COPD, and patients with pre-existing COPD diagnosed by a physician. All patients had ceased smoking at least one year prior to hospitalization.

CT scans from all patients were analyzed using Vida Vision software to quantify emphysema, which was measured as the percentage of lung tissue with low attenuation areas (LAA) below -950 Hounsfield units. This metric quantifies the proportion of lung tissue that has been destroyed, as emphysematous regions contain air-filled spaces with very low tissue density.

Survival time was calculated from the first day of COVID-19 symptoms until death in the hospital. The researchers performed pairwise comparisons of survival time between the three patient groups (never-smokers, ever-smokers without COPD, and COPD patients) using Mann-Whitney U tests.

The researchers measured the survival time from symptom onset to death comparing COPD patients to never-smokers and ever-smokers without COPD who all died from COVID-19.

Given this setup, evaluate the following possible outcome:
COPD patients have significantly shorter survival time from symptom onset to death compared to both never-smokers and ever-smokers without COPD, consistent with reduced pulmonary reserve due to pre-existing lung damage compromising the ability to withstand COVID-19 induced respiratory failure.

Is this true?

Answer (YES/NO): NO